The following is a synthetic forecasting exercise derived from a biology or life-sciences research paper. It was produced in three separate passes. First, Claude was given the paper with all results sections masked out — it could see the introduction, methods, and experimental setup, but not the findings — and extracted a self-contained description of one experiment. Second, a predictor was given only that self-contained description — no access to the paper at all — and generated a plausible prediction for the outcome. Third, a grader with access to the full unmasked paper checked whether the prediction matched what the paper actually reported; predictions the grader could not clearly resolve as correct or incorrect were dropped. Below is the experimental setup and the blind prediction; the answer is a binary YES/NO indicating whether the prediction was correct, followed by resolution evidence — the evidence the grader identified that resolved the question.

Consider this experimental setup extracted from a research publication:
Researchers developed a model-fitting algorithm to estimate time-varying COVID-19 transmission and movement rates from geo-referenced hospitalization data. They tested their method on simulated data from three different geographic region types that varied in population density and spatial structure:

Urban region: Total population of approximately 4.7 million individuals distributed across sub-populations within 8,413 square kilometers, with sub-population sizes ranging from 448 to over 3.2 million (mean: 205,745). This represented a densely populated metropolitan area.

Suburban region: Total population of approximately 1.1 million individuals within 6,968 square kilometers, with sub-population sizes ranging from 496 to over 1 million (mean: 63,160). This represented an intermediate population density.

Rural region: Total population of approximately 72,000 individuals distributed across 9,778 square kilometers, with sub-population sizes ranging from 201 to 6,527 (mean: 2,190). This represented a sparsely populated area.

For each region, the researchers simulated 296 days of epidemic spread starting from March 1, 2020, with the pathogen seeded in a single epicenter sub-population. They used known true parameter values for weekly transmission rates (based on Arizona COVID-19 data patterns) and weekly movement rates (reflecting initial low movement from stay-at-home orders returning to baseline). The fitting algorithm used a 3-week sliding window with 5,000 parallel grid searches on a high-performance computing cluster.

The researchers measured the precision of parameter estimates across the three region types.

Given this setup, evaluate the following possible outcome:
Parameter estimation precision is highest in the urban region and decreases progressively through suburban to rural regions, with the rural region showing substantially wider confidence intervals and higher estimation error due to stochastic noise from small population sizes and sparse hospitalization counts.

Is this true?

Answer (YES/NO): YES